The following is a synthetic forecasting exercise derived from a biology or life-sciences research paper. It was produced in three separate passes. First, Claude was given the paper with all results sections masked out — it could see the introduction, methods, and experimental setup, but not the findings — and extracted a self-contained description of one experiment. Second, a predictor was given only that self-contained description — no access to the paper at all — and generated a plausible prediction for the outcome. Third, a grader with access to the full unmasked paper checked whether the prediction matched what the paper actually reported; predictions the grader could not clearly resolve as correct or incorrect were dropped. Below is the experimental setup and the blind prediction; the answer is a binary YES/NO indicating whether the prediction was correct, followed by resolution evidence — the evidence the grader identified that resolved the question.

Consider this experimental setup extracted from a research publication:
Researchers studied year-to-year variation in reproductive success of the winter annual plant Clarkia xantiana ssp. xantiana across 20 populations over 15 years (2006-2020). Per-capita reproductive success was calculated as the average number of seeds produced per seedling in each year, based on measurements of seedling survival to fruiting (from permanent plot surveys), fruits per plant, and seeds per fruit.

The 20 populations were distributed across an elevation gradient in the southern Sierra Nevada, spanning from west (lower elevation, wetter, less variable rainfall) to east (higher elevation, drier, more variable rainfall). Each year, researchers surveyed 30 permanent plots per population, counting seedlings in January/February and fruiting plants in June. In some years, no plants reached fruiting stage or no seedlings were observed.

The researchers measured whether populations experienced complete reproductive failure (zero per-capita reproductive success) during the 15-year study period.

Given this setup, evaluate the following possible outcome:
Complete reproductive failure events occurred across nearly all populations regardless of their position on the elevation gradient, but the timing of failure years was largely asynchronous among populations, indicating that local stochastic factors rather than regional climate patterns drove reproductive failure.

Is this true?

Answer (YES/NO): NO